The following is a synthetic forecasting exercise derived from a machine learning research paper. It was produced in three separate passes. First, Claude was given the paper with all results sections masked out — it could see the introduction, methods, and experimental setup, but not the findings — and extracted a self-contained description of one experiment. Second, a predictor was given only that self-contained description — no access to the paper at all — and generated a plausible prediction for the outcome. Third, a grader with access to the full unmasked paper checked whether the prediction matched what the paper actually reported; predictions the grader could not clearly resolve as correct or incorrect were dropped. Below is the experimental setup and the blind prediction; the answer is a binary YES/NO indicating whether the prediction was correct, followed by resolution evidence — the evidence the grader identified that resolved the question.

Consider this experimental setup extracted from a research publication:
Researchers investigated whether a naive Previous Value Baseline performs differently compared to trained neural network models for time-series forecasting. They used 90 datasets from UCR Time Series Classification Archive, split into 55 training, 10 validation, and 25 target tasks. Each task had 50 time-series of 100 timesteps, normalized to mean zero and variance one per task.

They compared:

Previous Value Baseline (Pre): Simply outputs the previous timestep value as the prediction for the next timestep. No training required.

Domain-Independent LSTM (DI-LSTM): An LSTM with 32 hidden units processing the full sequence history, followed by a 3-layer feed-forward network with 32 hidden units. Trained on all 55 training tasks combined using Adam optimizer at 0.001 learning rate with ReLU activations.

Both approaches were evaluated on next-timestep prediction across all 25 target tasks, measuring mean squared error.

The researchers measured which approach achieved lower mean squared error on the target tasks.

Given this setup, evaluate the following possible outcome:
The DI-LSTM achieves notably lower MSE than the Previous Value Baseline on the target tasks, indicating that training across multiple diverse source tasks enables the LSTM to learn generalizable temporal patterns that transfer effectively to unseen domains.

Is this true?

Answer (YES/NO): YES